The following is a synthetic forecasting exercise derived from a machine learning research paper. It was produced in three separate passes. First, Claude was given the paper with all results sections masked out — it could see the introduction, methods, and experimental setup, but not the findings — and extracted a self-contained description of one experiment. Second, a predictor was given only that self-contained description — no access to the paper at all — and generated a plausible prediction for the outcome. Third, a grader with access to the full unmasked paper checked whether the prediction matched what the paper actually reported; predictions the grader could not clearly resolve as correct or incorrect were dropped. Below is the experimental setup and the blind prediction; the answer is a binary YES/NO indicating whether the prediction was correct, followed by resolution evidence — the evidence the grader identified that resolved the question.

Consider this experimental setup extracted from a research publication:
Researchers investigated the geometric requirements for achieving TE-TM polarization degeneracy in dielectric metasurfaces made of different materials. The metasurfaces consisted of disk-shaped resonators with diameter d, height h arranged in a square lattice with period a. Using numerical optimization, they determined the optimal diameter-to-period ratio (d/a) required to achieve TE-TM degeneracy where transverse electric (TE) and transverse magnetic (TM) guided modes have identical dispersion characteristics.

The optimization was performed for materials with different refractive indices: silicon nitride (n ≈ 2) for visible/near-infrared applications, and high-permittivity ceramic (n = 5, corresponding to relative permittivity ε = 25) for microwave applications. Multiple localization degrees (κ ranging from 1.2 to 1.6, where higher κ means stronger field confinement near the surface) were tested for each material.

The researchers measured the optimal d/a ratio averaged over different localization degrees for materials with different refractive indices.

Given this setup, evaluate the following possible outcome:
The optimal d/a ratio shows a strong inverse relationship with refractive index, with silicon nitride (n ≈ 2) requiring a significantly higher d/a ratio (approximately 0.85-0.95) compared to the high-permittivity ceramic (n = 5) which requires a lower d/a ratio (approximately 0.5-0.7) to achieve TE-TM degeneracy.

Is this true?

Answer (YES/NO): NO